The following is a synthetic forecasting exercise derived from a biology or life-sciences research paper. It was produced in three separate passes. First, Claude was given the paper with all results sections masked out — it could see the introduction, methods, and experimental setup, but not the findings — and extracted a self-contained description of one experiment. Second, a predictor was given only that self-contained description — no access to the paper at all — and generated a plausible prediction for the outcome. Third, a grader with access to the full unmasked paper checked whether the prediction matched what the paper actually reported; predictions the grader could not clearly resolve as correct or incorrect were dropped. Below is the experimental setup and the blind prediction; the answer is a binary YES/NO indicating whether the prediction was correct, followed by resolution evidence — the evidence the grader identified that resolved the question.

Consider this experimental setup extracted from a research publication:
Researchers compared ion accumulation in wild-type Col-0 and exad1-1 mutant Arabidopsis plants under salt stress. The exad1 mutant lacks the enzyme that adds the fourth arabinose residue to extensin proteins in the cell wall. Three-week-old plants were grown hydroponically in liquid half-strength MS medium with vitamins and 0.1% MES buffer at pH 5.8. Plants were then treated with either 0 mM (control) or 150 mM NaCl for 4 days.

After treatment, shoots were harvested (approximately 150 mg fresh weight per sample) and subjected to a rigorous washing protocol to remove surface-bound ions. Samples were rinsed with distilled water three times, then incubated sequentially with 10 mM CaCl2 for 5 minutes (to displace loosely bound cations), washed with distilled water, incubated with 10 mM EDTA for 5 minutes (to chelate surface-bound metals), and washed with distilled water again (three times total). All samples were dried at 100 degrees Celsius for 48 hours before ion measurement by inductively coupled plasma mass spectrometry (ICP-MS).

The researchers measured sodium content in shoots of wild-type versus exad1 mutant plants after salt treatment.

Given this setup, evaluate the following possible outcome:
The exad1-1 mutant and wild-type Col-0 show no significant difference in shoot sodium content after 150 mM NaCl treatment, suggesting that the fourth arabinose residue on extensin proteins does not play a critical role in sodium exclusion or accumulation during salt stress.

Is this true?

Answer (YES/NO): NO